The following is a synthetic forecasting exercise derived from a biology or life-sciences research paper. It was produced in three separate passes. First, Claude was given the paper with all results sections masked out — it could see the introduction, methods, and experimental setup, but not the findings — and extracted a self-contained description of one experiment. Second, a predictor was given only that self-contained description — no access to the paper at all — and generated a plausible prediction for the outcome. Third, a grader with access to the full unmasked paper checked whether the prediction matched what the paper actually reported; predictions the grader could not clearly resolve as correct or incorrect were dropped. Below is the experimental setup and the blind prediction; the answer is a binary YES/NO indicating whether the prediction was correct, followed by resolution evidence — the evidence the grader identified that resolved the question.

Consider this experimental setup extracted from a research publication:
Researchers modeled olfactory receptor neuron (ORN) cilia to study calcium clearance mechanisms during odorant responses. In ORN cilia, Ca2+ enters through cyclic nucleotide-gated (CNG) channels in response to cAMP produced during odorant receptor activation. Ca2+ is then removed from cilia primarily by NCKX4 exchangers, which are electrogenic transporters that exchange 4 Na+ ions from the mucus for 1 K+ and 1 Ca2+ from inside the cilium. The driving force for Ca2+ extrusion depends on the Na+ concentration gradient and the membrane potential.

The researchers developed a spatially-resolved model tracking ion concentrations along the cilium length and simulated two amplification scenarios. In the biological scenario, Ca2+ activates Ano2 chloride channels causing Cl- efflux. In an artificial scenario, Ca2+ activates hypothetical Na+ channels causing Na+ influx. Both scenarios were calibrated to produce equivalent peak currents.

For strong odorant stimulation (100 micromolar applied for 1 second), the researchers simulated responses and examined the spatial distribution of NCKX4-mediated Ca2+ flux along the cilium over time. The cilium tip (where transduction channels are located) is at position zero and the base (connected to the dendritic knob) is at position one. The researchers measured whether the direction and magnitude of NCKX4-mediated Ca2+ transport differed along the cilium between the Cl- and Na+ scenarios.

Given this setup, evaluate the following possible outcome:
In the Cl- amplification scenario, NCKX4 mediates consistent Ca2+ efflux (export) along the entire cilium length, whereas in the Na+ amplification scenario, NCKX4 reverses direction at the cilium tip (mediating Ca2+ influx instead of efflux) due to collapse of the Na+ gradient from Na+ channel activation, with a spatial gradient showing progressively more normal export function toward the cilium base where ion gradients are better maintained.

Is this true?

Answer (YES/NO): NO